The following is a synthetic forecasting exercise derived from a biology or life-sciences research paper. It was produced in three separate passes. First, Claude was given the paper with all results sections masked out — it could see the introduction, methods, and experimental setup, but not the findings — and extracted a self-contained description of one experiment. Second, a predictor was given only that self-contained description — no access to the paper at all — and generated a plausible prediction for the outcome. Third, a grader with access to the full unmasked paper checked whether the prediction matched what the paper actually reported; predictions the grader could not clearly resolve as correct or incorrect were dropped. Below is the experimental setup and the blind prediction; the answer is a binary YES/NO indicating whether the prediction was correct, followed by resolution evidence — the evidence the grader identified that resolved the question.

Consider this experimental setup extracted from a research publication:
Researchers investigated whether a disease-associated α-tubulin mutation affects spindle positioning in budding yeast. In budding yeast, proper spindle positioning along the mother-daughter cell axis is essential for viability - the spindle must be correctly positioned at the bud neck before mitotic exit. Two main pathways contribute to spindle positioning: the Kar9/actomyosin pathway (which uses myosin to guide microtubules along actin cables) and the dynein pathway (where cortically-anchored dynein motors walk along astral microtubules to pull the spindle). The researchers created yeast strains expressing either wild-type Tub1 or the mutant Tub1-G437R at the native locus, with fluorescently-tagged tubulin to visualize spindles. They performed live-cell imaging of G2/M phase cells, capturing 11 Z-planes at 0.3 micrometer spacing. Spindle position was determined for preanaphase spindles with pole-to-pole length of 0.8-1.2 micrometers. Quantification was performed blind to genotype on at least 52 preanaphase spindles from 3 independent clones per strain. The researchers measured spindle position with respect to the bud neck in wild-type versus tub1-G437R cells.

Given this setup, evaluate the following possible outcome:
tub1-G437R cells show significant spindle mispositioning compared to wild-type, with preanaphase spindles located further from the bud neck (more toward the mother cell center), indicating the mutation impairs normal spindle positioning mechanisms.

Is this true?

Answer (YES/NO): NO